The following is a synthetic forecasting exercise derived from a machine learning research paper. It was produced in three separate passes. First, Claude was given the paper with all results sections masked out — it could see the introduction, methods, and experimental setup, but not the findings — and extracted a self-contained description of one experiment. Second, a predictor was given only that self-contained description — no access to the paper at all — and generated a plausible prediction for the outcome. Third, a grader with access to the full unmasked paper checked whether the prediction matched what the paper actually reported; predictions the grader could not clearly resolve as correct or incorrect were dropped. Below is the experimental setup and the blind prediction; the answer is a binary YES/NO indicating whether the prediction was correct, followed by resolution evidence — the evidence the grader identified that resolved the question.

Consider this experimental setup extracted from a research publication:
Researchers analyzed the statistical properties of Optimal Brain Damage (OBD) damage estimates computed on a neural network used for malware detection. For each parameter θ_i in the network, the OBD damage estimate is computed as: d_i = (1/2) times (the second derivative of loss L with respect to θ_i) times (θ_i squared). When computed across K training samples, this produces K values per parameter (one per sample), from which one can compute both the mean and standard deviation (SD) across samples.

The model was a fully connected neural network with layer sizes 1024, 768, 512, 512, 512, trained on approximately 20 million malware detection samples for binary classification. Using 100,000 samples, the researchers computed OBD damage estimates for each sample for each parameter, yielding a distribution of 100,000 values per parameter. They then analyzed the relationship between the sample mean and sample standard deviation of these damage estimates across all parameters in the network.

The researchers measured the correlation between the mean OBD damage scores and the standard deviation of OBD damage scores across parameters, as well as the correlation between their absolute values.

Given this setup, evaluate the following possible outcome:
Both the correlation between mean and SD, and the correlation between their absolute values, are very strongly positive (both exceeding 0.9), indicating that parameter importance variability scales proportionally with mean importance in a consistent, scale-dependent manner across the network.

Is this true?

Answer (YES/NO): NO